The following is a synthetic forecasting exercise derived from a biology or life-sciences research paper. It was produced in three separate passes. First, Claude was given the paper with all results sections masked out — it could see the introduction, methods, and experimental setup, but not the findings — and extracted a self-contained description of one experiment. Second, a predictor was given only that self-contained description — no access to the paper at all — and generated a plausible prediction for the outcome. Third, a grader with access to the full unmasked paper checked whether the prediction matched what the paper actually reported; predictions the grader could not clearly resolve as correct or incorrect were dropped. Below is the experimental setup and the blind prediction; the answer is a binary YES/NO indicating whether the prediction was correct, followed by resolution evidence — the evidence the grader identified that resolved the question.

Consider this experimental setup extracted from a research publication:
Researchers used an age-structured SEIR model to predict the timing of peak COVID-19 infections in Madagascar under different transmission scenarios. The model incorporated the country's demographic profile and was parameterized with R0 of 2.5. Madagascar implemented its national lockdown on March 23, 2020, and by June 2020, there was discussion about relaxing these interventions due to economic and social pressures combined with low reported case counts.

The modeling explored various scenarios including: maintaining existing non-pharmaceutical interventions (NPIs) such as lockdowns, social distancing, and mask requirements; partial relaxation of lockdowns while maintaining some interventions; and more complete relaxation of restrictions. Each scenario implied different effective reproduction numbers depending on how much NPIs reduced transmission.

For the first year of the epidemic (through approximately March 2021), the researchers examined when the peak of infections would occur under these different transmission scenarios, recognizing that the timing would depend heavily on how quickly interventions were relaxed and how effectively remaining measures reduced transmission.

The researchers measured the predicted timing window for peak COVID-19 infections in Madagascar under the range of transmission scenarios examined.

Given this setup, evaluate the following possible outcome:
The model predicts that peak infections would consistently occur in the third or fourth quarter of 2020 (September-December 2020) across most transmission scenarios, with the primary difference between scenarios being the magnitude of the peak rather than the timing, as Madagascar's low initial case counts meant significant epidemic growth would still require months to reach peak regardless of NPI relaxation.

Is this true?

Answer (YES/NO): NO